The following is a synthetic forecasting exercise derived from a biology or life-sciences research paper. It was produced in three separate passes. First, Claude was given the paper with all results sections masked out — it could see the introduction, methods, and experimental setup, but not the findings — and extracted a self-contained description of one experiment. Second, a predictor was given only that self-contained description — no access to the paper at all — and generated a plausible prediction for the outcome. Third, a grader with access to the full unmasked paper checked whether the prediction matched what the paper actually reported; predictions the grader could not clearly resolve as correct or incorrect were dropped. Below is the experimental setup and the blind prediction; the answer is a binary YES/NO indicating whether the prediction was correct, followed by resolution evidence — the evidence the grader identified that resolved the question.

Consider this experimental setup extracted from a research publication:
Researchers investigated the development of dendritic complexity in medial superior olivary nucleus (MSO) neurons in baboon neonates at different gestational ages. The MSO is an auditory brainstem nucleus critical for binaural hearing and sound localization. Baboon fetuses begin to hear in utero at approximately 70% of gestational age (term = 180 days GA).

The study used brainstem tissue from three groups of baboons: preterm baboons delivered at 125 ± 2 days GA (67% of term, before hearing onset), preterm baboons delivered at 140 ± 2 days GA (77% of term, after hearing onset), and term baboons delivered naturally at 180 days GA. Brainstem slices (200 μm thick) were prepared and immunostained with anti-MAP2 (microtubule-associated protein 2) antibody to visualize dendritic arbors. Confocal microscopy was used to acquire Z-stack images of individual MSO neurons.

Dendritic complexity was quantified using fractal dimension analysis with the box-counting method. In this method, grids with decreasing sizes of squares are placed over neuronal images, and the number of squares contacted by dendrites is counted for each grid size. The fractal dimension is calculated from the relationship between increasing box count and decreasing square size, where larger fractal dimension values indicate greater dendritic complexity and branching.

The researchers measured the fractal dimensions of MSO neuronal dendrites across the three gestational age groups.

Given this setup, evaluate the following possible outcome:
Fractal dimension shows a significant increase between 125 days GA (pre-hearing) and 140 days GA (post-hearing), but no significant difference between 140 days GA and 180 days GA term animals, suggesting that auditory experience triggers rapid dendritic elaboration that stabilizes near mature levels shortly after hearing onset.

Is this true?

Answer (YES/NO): NO